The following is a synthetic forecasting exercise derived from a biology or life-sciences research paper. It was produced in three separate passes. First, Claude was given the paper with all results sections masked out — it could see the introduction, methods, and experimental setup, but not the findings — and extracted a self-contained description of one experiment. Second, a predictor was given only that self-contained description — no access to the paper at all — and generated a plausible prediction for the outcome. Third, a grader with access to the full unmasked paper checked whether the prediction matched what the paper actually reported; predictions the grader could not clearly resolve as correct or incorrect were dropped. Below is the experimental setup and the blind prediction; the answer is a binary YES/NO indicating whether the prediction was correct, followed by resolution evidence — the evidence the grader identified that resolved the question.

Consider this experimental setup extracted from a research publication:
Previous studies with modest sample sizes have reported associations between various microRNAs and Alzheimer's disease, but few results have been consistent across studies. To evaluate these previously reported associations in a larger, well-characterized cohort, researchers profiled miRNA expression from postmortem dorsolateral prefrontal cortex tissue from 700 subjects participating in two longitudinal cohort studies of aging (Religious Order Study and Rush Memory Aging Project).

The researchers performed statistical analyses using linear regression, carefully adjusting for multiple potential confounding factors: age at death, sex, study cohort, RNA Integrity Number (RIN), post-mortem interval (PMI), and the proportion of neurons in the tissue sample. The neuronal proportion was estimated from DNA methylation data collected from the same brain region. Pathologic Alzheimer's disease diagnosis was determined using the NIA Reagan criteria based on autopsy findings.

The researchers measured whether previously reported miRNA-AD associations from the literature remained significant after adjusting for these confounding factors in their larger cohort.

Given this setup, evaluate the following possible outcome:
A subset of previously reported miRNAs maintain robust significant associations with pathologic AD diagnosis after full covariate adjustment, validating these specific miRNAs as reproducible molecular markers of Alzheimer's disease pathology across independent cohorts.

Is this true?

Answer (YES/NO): YES